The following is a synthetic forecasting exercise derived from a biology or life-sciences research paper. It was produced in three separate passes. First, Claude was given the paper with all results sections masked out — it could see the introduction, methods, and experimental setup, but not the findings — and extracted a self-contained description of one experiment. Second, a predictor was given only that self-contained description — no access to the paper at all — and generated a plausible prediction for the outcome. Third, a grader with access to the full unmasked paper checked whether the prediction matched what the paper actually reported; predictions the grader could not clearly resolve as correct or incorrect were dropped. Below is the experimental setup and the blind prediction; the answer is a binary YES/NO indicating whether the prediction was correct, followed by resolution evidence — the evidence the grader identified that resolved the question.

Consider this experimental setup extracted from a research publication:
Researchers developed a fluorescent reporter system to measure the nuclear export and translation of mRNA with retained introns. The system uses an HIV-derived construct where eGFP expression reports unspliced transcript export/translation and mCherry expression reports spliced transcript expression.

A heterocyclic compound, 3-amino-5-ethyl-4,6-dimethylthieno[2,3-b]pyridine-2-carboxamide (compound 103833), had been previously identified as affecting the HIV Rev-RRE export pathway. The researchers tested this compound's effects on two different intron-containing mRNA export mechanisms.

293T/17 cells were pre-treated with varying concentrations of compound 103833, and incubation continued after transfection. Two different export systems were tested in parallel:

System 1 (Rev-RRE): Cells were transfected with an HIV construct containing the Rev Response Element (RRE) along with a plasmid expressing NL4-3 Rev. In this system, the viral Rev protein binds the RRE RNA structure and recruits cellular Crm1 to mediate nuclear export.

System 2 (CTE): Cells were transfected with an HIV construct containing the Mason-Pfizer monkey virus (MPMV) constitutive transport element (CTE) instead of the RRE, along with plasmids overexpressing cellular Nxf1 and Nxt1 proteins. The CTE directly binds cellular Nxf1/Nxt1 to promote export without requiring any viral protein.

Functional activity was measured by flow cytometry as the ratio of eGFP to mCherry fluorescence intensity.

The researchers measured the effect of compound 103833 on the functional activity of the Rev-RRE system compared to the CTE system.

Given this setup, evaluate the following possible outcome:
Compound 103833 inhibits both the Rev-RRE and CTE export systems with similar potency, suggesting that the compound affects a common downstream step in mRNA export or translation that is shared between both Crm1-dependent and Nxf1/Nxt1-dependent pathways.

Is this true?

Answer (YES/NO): NO